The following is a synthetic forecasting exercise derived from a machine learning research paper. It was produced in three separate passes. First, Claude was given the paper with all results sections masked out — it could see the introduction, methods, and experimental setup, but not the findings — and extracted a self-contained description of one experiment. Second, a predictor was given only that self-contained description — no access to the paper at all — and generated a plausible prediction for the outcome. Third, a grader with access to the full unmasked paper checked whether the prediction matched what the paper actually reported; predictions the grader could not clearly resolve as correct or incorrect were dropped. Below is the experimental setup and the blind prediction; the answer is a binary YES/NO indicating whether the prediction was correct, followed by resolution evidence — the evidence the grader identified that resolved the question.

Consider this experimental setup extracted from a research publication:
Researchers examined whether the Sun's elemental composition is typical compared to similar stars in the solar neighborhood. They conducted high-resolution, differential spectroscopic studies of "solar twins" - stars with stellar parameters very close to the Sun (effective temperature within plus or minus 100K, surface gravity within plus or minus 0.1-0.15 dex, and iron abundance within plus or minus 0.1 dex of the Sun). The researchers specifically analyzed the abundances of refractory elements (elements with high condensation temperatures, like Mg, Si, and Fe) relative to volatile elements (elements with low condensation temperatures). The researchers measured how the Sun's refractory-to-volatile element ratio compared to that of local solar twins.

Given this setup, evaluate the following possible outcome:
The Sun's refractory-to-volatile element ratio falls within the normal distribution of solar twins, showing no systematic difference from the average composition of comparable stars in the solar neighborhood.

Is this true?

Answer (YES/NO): NO